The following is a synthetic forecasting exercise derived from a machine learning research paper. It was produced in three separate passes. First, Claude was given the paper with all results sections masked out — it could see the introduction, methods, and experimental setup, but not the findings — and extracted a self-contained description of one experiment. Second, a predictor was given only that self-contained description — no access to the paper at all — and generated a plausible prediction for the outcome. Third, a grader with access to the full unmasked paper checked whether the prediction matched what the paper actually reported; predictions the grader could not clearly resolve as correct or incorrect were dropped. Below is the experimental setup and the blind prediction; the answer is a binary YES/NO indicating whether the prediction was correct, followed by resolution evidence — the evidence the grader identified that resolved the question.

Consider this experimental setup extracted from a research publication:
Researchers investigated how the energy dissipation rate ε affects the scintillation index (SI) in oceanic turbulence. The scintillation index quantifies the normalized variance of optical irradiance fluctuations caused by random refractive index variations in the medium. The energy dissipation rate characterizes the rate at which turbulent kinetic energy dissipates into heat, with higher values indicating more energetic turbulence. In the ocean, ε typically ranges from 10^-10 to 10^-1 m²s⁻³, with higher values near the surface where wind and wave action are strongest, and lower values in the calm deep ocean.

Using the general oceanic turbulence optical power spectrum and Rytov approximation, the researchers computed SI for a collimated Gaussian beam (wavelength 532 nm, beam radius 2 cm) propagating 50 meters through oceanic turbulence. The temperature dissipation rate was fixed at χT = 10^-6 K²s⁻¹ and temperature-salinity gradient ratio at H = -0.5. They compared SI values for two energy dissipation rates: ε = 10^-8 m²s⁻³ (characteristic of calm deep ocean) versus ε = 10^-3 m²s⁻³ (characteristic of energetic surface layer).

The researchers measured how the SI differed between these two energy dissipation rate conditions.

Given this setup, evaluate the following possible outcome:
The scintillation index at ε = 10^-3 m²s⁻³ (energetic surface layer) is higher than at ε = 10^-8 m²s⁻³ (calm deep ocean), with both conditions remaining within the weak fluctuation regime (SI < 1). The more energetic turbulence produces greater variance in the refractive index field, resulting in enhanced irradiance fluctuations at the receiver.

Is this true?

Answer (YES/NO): NO